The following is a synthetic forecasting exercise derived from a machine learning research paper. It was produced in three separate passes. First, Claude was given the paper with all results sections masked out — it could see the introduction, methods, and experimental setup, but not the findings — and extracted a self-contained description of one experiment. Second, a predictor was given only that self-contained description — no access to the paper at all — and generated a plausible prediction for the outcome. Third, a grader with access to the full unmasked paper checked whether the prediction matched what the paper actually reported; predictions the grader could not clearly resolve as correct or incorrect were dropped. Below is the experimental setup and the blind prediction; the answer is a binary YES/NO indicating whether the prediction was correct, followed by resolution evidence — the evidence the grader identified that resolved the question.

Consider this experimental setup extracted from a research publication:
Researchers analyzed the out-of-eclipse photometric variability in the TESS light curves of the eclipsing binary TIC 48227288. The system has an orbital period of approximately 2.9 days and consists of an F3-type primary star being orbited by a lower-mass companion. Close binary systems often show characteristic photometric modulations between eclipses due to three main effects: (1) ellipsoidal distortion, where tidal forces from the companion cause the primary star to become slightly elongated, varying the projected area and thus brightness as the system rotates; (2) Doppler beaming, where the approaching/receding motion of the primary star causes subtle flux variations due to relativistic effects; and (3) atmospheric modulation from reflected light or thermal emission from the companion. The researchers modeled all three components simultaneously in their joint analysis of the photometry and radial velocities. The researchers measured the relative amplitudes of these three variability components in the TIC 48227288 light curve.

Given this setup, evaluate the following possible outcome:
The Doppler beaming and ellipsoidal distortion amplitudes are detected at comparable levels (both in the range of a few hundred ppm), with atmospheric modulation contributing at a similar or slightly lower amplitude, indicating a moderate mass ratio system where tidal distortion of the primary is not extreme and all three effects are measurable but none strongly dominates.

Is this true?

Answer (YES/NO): NO